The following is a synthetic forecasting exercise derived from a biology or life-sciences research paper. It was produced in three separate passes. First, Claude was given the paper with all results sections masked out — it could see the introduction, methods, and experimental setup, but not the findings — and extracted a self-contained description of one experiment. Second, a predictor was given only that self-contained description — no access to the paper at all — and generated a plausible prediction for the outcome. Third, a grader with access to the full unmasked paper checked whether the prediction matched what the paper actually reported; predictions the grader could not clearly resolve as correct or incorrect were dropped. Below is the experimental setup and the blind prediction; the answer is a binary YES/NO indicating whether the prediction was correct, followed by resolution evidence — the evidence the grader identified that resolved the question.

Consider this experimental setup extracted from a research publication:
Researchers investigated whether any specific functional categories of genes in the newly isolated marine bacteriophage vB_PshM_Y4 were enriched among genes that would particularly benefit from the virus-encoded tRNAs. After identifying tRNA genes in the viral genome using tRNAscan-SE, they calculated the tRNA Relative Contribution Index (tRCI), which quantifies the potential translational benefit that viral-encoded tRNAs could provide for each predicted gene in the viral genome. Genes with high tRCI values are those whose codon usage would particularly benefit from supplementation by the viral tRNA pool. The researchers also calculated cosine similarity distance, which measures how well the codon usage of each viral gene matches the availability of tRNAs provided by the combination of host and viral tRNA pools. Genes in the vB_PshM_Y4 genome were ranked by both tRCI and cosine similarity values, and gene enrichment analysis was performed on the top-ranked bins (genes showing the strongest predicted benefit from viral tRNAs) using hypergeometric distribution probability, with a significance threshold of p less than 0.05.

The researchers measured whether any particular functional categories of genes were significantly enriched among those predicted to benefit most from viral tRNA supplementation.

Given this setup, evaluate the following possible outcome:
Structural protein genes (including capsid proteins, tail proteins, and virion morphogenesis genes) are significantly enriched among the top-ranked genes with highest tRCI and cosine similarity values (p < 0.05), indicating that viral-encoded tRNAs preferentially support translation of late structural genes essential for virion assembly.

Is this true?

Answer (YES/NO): NO